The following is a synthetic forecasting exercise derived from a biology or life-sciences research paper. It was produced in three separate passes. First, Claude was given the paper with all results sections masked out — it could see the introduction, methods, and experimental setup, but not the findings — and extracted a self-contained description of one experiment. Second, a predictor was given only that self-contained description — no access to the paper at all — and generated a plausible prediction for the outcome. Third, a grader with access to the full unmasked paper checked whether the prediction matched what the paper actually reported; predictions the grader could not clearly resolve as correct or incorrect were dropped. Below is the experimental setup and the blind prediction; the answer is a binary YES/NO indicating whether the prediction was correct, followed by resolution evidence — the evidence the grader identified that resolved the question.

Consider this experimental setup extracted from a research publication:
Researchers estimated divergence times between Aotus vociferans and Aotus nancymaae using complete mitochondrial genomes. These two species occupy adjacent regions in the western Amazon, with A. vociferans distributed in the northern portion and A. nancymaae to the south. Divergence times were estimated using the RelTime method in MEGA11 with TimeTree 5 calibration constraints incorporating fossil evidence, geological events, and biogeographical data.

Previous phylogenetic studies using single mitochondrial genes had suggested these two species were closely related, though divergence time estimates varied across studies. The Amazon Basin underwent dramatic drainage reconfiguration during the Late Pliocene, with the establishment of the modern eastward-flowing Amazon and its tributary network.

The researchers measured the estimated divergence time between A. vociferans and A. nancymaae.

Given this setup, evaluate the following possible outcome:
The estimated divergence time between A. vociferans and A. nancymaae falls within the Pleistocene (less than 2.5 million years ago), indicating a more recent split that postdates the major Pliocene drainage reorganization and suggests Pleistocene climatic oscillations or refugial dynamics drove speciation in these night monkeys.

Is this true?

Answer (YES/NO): NO